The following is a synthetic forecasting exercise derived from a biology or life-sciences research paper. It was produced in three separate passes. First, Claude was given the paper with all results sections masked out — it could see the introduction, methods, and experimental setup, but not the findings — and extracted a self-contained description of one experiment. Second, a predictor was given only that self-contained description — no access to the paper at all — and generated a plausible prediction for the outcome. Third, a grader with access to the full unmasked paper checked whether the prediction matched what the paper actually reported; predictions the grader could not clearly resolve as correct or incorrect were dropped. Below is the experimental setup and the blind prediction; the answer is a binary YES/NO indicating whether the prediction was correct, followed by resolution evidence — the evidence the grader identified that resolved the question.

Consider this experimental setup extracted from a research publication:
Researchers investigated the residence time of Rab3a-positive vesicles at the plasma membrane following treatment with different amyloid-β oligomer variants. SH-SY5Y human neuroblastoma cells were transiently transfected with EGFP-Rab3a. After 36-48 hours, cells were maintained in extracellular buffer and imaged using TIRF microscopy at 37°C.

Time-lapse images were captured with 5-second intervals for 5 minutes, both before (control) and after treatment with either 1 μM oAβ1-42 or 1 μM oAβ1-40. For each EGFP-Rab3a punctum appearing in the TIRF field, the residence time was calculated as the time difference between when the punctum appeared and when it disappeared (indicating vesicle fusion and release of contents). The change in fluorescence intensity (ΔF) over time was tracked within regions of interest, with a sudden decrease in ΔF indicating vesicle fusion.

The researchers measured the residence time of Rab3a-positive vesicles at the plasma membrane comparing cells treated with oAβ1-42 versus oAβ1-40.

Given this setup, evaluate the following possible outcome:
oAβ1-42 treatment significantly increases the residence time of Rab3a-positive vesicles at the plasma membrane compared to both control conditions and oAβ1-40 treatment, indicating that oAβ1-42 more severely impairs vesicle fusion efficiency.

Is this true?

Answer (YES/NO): NO